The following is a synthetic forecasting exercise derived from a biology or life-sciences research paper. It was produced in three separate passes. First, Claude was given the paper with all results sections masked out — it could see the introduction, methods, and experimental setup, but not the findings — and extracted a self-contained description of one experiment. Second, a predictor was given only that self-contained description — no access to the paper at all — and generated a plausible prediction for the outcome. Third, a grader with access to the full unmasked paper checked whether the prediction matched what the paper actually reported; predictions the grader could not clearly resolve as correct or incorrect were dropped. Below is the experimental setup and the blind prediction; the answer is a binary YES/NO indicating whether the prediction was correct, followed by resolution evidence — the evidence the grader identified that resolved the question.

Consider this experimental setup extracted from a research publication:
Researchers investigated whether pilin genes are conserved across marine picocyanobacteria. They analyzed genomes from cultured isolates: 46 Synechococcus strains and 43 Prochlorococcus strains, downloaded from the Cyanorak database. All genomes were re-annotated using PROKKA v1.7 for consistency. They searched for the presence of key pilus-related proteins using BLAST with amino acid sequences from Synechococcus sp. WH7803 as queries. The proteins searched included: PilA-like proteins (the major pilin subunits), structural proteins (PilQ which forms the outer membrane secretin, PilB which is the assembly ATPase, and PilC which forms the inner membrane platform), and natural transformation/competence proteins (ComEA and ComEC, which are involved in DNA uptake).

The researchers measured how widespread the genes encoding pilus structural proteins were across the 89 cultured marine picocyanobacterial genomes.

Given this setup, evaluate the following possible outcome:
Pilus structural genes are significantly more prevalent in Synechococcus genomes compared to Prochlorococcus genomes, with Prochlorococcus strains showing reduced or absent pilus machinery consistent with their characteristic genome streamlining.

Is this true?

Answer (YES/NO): YES